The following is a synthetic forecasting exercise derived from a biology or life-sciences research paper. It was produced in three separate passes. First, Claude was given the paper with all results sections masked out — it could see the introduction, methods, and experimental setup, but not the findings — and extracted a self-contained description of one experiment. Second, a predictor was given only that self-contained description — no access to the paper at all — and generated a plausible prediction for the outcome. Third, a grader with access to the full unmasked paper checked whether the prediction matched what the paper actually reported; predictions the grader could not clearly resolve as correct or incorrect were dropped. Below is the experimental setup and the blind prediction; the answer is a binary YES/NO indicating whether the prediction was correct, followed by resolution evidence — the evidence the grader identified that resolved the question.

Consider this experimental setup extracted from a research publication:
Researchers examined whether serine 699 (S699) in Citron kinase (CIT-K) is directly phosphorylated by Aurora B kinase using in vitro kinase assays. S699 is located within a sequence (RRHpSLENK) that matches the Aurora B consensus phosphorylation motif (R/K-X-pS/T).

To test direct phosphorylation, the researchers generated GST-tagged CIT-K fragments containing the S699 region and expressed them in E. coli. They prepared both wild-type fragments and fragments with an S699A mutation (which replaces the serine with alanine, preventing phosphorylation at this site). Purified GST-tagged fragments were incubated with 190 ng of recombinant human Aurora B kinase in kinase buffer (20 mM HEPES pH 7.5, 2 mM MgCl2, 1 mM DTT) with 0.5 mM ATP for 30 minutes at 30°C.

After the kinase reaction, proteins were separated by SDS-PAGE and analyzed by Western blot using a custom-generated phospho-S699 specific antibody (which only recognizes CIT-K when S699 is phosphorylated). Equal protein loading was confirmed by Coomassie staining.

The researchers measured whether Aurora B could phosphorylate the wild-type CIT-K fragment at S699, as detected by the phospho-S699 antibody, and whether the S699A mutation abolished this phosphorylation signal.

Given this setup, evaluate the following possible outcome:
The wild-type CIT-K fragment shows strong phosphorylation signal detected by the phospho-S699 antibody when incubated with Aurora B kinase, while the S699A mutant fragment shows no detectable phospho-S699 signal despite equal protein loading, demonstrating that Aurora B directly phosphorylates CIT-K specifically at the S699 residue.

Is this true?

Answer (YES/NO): YES